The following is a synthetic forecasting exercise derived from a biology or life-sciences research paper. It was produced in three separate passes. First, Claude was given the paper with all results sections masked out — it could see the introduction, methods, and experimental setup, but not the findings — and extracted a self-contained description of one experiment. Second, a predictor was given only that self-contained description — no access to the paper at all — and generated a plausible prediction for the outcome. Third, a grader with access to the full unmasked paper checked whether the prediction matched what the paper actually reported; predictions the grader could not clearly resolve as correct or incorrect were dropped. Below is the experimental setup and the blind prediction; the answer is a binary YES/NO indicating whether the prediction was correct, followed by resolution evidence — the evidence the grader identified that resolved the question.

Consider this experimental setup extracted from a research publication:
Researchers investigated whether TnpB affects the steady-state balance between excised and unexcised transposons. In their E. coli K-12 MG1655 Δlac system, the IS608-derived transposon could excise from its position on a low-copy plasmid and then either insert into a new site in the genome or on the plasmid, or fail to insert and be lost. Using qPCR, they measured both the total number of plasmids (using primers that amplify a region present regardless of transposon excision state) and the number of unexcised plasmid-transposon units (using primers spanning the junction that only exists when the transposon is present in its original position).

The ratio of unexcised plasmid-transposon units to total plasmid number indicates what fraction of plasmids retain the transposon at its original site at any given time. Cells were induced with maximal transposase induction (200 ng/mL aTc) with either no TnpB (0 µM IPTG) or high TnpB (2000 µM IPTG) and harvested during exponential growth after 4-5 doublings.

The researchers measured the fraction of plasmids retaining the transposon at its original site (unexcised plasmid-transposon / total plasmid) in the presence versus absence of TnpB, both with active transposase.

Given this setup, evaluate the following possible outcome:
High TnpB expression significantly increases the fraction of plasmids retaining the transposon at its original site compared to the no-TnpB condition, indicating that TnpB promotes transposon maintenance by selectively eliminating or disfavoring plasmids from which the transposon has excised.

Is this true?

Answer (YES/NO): NO